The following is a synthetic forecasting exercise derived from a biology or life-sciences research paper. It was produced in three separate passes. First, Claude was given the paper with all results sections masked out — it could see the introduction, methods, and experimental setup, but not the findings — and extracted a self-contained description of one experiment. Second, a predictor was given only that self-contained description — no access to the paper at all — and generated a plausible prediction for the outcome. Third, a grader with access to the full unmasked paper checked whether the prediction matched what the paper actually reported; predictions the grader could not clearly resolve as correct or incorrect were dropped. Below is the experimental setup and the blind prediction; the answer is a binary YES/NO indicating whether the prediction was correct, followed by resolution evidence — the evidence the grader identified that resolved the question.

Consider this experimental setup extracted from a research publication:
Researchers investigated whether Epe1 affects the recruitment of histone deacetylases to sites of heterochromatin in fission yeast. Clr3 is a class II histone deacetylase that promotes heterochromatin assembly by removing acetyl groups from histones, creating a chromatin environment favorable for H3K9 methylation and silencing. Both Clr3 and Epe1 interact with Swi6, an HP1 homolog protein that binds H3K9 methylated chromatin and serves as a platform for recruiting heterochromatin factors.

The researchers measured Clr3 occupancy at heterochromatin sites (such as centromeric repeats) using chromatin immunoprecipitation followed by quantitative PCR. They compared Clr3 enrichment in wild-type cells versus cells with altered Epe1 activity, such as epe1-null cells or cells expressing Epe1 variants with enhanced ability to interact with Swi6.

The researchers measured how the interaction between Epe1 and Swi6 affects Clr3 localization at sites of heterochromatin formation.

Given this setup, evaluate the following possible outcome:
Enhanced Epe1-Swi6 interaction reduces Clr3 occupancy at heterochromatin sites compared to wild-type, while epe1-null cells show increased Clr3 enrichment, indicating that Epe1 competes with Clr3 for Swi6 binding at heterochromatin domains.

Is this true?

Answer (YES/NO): NO